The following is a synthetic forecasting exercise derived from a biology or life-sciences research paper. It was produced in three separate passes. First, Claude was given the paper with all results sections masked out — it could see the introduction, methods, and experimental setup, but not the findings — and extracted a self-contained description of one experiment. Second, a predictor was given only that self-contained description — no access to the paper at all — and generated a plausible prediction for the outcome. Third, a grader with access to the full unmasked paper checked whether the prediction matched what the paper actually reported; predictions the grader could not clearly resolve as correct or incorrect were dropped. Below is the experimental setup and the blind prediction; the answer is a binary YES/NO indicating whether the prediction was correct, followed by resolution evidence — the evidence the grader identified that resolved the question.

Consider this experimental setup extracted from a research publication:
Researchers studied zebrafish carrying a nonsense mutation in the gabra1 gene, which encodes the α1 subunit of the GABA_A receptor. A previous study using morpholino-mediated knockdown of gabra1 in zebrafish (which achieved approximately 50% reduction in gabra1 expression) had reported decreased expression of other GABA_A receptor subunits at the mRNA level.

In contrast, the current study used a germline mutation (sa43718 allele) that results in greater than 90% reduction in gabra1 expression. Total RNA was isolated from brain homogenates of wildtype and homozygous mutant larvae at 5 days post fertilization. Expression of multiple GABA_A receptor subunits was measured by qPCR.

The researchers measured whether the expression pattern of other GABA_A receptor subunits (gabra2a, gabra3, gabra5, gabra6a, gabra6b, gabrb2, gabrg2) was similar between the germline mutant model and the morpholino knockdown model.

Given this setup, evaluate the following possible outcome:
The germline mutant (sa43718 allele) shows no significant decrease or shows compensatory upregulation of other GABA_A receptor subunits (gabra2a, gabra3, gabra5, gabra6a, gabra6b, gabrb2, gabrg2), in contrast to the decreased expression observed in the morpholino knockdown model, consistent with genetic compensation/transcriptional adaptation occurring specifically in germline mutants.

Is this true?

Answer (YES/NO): YES